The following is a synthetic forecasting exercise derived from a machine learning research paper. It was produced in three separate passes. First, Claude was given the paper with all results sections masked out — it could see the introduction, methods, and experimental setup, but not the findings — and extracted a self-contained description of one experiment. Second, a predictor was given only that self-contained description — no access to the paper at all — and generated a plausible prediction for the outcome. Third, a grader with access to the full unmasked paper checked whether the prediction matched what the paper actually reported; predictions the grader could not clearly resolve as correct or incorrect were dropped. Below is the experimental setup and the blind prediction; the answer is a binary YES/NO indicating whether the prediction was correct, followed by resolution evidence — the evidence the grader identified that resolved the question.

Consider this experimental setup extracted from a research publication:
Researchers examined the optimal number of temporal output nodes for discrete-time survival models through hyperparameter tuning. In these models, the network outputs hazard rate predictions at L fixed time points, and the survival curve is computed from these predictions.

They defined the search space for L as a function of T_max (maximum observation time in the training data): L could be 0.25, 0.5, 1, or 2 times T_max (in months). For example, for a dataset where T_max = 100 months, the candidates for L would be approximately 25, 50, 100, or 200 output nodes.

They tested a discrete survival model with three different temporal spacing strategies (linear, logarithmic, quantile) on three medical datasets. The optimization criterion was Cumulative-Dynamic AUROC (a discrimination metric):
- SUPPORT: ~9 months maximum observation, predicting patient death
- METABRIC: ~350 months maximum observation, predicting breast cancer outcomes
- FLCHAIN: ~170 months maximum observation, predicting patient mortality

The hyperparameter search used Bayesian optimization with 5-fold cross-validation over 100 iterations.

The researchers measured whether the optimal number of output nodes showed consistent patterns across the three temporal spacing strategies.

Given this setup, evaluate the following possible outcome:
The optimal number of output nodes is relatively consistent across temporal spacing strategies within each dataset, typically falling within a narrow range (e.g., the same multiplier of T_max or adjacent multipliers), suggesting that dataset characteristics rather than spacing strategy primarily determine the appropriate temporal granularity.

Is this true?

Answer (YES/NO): NO